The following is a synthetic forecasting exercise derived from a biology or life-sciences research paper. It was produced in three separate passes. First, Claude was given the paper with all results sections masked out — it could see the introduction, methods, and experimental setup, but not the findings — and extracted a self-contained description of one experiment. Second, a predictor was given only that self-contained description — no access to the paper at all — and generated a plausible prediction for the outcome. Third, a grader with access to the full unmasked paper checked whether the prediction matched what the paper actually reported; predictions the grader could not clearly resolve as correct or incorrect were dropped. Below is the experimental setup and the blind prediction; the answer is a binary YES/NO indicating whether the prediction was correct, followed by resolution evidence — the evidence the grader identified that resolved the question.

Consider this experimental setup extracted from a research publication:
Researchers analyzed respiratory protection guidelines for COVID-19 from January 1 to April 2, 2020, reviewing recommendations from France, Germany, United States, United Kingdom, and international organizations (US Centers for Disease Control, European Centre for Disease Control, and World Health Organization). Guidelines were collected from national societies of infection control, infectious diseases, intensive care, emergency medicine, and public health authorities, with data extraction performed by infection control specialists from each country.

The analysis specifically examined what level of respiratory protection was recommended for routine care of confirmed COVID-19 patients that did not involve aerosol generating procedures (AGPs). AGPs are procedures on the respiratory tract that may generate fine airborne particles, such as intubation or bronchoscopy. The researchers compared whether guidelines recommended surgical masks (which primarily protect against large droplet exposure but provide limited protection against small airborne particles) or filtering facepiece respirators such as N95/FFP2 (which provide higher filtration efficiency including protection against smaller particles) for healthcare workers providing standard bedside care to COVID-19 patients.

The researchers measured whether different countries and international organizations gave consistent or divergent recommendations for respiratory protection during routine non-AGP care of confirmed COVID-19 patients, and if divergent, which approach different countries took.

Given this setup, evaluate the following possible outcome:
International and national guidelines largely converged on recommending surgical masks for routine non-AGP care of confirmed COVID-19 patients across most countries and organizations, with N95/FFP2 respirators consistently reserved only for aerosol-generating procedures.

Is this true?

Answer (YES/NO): NO